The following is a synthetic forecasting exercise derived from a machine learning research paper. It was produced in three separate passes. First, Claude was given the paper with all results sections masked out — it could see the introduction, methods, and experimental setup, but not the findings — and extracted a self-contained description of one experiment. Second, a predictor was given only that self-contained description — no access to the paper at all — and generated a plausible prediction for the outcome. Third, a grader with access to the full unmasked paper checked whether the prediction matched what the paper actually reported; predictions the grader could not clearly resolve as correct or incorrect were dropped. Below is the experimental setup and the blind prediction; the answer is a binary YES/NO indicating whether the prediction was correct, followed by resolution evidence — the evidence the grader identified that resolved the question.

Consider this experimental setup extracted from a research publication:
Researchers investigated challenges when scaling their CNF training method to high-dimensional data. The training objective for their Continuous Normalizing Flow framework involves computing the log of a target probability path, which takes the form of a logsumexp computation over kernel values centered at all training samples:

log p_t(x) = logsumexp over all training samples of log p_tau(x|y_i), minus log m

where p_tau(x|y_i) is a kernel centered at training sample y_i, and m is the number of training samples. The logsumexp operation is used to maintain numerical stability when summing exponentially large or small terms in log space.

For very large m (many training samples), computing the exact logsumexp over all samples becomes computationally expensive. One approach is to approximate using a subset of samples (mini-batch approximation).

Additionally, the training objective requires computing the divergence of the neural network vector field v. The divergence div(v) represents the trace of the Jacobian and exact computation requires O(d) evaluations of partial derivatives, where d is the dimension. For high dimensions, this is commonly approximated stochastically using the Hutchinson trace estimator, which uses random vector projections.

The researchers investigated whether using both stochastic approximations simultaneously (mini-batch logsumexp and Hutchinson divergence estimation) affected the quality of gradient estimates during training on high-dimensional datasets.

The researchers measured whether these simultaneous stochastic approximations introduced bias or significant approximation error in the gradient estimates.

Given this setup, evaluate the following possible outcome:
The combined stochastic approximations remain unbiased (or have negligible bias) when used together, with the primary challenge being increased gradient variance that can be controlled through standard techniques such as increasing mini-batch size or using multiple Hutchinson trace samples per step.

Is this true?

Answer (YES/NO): NO